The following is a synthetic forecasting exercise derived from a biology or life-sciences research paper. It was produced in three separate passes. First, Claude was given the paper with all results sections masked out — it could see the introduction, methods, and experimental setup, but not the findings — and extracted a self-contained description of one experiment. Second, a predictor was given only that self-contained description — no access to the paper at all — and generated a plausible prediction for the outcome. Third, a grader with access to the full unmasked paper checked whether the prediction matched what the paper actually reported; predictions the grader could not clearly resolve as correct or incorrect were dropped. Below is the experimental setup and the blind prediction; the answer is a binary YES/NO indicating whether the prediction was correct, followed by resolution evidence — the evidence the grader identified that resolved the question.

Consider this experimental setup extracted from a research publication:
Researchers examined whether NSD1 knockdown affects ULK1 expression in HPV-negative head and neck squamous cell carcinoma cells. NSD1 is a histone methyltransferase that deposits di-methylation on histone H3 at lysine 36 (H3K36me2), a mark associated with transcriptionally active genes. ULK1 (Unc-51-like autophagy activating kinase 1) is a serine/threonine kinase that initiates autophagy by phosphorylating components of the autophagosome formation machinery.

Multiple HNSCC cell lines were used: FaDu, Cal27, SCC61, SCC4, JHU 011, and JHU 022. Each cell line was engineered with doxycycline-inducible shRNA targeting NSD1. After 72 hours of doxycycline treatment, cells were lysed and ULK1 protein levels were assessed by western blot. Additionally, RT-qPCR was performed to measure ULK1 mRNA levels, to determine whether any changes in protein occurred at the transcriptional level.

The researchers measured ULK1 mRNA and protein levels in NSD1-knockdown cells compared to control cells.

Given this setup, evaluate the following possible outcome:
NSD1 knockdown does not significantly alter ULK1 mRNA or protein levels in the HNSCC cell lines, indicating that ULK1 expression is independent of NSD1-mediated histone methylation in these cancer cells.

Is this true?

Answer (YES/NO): NO